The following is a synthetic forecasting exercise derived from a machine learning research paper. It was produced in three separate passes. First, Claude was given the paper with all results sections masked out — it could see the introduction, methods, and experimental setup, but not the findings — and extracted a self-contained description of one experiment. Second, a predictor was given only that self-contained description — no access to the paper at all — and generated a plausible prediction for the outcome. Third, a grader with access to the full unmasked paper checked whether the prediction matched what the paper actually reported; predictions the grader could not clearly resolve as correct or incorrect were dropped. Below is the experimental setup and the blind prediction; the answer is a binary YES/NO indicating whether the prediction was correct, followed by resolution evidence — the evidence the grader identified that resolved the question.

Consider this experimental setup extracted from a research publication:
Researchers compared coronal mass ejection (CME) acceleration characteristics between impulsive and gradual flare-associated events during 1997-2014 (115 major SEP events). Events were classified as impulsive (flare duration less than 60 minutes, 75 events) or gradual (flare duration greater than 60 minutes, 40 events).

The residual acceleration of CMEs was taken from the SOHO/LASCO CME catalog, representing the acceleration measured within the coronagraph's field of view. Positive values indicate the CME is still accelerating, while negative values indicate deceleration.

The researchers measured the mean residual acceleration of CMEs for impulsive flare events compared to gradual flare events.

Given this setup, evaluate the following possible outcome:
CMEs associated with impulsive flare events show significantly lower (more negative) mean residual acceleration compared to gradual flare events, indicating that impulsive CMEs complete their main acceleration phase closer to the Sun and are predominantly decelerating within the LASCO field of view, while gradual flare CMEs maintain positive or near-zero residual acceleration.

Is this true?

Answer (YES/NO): YES